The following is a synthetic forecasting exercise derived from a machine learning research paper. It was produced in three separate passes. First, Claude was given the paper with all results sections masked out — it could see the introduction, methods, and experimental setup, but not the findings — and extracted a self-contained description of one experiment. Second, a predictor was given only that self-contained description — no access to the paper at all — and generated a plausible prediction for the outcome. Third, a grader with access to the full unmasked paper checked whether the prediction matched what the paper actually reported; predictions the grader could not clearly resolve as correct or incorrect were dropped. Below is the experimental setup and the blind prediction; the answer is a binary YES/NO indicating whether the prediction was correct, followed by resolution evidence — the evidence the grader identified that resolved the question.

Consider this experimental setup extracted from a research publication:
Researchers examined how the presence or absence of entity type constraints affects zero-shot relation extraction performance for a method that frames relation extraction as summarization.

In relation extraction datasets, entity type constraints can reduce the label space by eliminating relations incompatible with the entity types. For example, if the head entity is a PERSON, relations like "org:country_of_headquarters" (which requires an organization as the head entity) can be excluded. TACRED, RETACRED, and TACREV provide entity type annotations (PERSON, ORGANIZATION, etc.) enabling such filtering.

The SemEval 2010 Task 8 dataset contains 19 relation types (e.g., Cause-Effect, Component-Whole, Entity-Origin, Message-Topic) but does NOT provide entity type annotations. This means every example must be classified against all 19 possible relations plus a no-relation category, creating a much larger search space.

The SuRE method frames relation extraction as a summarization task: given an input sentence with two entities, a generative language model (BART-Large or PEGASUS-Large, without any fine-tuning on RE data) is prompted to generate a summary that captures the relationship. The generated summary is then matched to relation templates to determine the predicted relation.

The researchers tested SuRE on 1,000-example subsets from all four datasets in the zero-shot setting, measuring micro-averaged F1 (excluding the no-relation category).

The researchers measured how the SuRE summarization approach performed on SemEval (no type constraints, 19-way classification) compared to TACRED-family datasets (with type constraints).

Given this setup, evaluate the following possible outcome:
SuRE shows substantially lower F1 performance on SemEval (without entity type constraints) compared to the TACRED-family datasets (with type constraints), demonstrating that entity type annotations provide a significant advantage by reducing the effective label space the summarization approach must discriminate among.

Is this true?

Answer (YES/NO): YES